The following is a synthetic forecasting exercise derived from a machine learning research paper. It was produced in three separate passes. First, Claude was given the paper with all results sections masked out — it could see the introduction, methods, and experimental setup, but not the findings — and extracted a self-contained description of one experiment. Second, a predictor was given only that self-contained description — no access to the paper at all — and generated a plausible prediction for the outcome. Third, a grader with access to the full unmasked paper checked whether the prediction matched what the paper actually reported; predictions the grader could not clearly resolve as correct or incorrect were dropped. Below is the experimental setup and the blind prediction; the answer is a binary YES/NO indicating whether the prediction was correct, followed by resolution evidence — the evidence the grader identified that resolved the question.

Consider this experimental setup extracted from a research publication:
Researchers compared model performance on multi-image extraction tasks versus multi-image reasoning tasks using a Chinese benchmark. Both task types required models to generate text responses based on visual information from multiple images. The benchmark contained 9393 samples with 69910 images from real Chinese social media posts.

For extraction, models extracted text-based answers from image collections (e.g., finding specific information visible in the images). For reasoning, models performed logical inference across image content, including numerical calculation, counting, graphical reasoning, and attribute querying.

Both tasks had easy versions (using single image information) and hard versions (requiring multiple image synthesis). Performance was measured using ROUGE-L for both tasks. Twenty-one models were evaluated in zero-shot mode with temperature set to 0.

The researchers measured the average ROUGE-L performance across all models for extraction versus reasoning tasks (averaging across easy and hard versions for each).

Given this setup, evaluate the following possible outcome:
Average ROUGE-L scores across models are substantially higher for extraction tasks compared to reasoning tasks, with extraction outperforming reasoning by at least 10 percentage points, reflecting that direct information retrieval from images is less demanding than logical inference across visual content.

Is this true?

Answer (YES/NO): NO